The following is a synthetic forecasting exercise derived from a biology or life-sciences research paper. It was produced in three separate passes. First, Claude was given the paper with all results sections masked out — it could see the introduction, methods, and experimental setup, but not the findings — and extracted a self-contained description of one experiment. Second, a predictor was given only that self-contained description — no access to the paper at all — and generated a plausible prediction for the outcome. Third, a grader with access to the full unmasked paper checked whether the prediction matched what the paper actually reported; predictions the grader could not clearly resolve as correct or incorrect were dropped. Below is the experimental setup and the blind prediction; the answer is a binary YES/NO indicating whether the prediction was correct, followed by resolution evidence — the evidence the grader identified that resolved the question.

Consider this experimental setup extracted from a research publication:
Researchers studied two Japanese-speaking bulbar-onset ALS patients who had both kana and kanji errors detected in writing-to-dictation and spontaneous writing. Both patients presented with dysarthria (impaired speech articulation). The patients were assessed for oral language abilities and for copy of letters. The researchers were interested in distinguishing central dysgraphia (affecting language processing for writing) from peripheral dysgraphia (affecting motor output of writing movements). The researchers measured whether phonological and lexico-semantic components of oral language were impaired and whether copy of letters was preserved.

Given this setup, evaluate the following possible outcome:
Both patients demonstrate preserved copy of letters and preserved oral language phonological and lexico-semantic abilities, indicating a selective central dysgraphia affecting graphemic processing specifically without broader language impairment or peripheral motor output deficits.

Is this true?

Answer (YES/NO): YES